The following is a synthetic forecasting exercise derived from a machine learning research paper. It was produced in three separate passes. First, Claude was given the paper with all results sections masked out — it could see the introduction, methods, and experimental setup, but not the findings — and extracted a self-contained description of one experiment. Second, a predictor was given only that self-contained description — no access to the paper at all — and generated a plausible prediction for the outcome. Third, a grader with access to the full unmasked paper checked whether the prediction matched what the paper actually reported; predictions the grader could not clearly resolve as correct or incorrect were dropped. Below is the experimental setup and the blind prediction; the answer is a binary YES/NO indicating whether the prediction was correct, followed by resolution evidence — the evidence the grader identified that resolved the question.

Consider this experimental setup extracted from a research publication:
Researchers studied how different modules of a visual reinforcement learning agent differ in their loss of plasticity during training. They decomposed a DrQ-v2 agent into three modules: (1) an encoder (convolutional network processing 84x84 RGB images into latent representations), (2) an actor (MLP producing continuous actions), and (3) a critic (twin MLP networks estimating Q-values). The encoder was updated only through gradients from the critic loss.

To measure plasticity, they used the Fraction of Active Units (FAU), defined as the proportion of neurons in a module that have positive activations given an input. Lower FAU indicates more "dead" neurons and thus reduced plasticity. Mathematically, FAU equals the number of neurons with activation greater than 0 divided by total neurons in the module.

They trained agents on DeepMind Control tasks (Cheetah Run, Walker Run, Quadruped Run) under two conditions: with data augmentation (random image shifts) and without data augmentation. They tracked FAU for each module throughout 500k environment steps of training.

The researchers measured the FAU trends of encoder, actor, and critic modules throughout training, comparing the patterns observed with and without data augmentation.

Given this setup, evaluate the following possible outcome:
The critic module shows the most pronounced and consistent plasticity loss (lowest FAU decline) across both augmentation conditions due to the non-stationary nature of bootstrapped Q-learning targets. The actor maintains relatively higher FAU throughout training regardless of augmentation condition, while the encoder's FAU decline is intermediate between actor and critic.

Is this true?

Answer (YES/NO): NO